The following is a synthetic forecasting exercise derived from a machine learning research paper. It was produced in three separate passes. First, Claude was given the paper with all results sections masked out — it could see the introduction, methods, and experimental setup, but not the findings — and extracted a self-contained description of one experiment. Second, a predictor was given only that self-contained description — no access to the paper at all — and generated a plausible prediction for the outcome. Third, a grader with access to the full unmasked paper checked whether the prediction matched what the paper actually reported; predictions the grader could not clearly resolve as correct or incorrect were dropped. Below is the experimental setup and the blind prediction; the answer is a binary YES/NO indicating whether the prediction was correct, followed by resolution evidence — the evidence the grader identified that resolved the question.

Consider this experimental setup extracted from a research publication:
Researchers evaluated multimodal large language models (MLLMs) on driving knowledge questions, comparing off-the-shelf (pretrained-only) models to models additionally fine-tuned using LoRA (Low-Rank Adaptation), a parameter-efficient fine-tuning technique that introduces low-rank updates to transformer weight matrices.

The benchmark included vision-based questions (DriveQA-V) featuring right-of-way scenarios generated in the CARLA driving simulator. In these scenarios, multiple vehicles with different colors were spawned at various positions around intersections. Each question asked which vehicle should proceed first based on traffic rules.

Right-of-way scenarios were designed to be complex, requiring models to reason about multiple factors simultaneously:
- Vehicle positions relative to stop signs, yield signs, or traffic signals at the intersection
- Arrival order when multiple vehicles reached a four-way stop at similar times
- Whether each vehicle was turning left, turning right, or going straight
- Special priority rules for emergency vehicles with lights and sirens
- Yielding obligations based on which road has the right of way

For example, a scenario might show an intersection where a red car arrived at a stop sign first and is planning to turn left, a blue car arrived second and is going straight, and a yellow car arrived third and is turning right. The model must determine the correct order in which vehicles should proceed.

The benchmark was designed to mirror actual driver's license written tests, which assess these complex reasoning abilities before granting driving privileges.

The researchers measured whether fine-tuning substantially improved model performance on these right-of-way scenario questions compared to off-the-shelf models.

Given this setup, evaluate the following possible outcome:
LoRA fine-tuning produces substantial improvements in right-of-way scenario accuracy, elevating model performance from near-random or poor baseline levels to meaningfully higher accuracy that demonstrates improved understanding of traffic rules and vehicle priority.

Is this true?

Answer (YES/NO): YES